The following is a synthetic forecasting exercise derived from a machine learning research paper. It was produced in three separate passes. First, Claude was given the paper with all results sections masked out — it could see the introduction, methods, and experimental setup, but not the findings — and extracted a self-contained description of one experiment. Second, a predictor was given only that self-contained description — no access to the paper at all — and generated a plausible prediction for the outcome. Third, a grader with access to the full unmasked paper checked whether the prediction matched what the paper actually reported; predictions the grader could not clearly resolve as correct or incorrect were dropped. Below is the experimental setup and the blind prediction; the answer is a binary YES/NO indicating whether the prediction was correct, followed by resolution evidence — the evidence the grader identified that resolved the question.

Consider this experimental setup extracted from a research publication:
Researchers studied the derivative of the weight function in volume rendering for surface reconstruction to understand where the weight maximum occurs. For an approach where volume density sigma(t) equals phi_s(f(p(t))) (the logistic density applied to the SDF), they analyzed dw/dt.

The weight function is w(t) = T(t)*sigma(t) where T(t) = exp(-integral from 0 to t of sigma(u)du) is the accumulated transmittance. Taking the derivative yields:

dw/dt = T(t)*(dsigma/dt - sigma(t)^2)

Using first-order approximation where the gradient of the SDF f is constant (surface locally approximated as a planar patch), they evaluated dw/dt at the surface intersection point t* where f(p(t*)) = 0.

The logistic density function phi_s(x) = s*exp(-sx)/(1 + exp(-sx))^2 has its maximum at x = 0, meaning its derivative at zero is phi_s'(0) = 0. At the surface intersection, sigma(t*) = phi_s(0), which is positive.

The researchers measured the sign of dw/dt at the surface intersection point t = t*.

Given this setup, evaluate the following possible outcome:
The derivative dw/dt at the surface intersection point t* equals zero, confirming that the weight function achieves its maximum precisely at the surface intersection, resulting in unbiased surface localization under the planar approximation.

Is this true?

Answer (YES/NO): NO